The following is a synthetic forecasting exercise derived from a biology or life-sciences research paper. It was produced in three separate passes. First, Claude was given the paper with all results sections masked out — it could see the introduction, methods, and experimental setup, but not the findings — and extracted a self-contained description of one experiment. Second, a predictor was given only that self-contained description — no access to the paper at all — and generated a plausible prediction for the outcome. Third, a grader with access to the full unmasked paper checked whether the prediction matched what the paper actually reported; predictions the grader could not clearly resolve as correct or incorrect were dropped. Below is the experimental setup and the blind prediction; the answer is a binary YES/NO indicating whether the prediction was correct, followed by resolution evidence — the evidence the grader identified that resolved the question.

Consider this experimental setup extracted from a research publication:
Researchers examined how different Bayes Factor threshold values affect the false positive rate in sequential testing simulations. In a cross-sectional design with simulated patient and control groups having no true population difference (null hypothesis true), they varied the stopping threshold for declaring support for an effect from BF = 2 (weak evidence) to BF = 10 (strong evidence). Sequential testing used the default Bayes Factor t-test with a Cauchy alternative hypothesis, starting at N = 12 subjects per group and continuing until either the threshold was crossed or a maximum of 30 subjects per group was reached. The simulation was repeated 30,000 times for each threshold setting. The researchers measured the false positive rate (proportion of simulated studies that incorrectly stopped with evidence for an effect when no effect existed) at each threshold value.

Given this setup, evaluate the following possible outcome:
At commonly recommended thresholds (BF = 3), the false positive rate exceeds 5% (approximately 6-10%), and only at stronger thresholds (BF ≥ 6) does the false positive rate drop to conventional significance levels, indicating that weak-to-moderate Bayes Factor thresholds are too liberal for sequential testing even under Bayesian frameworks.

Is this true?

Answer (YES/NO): NO